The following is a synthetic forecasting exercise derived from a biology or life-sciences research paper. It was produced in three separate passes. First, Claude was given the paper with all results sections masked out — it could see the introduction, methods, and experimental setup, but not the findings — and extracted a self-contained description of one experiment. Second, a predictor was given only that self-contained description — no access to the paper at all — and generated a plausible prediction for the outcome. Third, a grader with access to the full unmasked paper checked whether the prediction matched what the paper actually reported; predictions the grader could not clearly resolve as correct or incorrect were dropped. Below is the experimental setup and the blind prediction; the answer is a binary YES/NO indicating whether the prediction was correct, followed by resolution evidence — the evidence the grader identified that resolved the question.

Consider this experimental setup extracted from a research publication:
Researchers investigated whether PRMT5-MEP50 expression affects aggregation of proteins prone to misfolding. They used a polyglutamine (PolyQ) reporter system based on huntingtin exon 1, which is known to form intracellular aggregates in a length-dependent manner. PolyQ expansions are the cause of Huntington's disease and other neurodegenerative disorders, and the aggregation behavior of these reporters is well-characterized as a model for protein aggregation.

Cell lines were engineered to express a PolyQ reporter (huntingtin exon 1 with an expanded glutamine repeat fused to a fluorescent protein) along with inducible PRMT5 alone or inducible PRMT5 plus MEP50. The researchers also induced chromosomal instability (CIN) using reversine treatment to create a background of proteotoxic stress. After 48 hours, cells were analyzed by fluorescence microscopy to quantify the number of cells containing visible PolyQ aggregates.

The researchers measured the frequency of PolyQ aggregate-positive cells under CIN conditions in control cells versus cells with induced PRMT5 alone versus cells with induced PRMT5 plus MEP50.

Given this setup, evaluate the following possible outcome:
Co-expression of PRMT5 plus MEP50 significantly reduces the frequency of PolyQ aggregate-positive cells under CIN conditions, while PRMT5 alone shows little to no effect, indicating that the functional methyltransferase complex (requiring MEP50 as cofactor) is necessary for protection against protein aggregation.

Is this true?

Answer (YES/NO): NO